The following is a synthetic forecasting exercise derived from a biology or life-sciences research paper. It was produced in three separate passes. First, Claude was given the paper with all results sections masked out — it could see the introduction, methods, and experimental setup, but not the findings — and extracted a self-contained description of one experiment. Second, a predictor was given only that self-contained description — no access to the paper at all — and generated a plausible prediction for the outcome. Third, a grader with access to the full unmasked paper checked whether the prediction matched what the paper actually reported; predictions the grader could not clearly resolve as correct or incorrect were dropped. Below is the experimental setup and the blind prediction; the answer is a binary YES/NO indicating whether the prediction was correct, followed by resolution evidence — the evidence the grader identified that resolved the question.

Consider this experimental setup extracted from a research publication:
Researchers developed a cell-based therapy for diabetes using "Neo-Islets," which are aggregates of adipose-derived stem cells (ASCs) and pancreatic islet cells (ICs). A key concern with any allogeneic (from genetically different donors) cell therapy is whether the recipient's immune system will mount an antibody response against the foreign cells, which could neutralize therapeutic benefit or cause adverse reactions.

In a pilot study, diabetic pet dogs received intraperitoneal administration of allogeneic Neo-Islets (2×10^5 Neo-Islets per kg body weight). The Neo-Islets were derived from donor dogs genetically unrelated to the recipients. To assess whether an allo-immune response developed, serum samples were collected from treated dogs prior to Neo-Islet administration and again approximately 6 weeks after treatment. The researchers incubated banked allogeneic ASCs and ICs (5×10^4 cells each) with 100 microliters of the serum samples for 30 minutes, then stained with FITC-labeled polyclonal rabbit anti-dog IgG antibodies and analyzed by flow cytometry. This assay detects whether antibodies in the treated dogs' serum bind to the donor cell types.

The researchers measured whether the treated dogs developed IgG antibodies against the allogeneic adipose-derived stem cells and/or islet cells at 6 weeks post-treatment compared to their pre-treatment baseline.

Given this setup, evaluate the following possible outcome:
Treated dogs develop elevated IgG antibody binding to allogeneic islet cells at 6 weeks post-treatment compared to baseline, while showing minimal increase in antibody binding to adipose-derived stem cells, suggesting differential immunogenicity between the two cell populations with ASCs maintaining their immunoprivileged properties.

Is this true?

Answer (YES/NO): NO